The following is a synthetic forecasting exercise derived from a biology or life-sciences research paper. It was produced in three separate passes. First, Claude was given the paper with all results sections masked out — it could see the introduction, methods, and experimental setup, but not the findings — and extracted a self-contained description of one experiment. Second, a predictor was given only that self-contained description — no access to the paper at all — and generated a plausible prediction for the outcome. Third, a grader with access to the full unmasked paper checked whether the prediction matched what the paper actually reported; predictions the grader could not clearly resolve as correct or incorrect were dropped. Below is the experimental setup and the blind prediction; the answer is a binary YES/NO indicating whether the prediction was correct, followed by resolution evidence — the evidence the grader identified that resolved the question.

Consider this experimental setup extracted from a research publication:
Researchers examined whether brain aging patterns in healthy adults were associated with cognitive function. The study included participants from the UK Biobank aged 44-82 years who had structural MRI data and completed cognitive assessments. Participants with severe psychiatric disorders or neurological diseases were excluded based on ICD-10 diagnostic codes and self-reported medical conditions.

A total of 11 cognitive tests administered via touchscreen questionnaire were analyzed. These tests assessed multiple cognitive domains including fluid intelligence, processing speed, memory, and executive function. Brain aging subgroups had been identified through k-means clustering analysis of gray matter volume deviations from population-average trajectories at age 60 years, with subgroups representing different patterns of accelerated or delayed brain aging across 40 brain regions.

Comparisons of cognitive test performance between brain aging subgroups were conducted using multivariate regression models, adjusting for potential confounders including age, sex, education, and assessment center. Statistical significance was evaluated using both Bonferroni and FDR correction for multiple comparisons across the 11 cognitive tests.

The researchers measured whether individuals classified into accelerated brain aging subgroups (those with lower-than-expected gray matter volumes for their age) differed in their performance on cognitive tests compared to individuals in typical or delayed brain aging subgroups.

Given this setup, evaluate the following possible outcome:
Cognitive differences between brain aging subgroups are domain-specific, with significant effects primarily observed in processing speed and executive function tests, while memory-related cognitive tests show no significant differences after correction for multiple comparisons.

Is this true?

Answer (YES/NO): NO